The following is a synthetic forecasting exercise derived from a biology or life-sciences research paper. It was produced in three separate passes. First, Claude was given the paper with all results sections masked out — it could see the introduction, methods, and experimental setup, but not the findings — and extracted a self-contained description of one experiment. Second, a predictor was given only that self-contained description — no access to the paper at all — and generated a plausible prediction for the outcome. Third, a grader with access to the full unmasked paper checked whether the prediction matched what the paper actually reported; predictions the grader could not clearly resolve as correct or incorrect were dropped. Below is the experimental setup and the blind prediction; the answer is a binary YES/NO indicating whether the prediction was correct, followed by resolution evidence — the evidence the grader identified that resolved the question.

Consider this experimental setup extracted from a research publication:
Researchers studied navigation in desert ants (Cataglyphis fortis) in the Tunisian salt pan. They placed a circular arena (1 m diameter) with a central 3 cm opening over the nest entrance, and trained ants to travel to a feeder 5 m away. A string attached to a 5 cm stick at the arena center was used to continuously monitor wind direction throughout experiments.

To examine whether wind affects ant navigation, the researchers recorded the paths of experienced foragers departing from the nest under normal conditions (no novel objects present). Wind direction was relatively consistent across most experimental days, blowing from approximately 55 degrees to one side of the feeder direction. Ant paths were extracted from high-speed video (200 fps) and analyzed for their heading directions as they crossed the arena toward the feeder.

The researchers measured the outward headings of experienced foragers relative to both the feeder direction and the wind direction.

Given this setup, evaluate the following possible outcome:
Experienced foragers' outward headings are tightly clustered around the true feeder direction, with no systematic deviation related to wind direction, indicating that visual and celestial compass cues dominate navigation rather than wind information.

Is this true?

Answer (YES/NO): NO